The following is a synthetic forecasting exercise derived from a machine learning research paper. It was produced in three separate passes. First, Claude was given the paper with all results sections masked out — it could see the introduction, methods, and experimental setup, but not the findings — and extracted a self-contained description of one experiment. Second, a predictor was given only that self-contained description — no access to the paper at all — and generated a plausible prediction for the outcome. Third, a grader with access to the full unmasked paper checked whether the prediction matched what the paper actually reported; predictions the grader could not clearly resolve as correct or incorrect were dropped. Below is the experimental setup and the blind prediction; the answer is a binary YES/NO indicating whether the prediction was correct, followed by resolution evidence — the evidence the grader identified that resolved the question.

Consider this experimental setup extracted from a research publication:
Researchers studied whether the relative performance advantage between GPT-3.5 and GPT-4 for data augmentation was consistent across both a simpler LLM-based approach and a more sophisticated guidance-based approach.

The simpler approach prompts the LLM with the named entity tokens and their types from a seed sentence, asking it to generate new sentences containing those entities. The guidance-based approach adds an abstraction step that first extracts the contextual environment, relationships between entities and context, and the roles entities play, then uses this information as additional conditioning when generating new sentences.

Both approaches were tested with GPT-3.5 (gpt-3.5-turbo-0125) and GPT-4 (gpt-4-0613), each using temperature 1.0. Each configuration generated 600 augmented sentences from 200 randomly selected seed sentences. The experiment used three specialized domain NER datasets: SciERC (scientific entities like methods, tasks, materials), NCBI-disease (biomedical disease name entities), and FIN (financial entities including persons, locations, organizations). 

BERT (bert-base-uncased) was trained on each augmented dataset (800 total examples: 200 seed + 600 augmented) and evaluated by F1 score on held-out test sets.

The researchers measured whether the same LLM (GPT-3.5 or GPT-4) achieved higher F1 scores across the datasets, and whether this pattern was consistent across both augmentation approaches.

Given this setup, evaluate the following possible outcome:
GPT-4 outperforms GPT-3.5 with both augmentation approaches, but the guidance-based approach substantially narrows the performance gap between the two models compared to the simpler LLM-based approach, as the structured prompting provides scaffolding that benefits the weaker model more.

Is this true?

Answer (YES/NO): NO